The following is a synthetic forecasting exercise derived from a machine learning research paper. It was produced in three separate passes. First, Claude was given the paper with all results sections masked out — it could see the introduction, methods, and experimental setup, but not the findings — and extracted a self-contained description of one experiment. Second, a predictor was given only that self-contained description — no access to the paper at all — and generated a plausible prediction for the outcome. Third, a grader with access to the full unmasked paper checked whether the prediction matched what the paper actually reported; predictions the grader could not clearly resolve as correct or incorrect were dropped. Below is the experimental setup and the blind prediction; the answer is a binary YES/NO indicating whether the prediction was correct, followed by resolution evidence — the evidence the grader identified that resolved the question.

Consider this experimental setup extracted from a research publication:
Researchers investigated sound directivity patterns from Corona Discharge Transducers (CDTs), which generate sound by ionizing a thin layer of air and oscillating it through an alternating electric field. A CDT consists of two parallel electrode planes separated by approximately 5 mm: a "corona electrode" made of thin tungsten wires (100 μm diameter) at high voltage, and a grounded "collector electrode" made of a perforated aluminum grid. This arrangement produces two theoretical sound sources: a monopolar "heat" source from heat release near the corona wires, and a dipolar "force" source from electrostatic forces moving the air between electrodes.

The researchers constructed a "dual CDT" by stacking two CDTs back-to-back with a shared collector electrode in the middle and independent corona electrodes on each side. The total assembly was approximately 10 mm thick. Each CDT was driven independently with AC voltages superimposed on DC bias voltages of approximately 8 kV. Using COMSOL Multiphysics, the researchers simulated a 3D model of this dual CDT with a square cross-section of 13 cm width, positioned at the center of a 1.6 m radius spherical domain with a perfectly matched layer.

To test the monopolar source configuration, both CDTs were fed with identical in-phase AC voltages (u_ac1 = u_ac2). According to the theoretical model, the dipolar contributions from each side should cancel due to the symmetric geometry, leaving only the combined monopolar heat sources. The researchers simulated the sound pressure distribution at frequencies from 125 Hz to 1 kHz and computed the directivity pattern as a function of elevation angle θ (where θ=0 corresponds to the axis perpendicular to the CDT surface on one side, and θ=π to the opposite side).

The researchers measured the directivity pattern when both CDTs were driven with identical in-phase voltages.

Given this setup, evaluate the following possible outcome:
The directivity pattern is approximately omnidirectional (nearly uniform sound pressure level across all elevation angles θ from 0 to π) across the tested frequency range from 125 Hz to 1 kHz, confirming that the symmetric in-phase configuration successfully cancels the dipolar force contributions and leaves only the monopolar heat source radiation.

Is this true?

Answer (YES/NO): YES